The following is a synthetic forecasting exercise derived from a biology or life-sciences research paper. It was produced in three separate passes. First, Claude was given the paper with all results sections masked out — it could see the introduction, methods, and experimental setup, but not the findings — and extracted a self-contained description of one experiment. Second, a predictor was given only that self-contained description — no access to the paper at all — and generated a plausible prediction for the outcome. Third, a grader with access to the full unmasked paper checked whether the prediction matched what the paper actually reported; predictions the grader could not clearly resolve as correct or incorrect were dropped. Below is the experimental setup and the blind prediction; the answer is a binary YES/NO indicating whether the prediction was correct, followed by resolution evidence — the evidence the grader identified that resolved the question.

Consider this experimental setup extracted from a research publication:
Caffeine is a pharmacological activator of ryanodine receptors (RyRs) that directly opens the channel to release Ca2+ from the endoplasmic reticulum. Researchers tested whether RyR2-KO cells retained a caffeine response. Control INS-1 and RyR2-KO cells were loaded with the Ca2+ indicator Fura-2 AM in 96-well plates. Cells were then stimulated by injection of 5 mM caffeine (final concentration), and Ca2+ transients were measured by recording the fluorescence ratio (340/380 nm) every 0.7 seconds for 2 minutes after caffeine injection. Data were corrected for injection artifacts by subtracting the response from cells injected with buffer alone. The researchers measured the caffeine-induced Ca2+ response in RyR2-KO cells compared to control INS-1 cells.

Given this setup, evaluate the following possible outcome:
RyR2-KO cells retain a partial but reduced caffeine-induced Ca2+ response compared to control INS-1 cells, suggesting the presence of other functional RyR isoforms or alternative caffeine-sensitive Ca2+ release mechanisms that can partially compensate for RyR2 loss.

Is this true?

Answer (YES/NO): NO